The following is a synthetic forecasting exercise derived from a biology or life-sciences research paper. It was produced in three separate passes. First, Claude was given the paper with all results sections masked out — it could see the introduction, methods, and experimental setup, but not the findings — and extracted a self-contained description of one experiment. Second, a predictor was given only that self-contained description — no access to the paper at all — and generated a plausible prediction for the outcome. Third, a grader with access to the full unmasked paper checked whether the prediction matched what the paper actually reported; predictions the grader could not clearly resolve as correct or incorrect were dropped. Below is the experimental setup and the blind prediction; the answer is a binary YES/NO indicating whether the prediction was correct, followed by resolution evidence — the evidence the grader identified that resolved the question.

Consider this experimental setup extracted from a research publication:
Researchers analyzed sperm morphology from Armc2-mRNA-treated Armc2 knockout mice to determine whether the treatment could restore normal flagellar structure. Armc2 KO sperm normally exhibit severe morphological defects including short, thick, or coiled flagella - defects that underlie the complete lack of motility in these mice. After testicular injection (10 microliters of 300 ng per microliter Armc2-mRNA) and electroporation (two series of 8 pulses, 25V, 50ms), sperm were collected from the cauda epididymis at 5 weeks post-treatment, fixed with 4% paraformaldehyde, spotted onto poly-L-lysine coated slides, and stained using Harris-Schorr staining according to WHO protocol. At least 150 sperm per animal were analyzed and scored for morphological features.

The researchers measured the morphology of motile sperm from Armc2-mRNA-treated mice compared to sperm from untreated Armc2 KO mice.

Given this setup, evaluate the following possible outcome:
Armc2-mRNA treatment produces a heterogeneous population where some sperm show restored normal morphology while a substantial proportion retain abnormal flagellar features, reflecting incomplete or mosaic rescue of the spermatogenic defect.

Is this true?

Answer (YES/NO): YES